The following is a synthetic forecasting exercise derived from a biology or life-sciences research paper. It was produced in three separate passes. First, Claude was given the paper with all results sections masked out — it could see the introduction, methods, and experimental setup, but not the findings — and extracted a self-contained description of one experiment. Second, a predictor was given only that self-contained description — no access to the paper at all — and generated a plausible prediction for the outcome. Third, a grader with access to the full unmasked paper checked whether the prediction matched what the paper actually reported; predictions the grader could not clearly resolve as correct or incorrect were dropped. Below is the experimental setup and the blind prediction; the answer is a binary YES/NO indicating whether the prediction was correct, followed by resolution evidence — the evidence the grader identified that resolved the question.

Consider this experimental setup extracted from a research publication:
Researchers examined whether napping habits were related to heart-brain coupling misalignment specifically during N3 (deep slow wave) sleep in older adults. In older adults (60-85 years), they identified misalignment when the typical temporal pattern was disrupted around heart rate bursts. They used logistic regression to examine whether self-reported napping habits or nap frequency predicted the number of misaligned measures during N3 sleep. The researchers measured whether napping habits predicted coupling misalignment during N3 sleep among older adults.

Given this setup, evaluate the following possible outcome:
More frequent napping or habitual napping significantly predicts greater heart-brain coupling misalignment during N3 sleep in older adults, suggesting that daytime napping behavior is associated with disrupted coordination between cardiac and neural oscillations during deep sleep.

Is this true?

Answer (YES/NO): NO